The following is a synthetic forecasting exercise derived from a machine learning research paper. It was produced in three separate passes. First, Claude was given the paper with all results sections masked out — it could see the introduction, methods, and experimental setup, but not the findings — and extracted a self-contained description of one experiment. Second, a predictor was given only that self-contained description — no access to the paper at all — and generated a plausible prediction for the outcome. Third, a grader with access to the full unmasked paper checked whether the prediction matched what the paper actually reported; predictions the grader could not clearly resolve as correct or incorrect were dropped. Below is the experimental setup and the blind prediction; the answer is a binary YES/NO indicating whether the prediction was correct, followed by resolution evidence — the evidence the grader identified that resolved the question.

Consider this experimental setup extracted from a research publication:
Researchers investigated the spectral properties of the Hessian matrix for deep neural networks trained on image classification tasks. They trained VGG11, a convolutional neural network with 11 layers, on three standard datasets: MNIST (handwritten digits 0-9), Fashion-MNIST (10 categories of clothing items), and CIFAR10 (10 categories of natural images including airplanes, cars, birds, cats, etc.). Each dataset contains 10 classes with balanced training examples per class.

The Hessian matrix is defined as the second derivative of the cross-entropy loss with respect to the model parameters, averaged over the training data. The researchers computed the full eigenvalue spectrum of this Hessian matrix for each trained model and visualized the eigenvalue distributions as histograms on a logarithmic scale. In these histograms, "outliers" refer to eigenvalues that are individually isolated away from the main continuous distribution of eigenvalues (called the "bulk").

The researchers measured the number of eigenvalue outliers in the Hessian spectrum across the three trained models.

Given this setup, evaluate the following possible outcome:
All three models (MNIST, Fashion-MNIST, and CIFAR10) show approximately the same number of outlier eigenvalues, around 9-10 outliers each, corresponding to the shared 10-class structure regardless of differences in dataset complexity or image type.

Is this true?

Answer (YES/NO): YES